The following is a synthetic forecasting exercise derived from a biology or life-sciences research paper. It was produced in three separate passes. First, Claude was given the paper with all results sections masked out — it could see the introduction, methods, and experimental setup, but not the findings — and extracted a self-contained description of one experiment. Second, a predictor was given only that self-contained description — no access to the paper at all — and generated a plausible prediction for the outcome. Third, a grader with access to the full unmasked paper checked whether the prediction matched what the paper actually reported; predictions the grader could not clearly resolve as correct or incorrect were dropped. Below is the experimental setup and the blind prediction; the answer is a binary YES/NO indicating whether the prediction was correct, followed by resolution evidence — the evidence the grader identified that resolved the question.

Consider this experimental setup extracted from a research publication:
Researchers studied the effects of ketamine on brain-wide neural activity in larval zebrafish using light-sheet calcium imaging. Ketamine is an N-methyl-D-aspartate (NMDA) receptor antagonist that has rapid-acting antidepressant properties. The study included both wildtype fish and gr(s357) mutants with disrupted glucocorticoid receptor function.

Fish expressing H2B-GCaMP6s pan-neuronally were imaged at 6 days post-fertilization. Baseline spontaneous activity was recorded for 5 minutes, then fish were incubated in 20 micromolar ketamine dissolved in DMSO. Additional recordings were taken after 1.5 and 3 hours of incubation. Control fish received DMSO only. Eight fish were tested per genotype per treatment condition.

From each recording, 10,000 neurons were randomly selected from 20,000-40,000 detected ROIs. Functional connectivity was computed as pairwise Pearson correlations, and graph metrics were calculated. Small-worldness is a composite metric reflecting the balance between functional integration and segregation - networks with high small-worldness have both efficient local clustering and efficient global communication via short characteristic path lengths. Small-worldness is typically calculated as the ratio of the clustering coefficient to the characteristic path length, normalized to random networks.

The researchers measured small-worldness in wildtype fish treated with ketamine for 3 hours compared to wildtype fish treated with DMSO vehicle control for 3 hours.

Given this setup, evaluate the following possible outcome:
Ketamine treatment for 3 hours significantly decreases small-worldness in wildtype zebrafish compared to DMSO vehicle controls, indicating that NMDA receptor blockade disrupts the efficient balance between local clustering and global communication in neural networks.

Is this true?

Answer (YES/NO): YES